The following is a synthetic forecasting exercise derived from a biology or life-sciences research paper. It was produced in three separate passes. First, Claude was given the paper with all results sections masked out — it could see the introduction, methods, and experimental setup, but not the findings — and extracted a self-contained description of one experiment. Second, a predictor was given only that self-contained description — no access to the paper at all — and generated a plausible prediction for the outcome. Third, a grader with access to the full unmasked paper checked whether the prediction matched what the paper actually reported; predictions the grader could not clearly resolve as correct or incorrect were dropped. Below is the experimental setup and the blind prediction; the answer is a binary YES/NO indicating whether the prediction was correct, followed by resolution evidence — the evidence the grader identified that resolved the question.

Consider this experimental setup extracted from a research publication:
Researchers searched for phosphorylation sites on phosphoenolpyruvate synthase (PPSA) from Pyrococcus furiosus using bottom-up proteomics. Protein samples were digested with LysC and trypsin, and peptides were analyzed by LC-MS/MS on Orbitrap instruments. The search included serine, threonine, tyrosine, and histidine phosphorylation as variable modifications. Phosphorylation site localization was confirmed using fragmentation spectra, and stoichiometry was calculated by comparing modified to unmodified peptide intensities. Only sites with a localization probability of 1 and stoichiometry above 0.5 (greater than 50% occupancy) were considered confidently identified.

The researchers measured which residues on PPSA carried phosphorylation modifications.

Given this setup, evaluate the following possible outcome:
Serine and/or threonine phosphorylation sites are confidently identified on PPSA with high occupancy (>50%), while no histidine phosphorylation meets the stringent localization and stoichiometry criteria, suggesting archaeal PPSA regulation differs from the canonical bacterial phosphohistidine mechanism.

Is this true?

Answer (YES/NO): YES